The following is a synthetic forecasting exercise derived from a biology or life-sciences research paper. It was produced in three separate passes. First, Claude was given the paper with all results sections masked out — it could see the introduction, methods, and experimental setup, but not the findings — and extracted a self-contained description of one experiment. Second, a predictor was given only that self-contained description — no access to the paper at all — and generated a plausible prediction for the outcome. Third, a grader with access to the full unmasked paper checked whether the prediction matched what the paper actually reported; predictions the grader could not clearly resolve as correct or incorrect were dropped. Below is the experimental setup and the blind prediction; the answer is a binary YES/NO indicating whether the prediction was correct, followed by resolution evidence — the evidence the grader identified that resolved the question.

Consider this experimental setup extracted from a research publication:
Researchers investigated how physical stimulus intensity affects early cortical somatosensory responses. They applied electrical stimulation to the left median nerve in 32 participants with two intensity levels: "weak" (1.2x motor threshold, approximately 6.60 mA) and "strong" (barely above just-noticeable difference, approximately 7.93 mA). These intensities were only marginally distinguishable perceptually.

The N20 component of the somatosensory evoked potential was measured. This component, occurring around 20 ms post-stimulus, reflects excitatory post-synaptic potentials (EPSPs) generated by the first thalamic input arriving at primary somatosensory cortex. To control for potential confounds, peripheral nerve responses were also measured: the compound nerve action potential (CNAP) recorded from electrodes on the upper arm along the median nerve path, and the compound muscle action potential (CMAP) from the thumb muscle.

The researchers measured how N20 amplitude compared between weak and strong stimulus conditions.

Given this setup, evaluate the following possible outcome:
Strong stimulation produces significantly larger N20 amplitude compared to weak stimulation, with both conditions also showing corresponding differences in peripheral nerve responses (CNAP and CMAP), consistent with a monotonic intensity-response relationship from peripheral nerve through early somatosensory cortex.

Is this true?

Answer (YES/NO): YES